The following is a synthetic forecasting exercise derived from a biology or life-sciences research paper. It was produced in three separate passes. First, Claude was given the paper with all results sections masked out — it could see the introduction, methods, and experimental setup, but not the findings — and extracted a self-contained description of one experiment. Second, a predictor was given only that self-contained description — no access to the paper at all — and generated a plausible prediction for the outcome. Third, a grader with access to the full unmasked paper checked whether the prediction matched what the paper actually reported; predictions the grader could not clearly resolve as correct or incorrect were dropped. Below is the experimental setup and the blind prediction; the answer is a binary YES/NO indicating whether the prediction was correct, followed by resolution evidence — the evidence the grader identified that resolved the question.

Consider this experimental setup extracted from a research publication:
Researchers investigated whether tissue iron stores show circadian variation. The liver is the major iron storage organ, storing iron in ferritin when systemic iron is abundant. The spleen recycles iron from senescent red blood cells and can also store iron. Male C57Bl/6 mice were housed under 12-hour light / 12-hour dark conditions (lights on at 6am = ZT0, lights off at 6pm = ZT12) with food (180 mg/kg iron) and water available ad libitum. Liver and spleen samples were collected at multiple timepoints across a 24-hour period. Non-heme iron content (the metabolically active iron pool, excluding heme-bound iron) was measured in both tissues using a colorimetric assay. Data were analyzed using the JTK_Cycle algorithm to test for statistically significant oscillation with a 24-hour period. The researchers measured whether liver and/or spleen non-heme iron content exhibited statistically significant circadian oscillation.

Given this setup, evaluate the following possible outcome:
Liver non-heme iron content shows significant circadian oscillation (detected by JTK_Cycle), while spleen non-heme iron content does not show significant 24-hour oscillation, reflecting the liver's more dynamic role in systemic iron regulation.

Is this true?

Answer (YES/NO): NO